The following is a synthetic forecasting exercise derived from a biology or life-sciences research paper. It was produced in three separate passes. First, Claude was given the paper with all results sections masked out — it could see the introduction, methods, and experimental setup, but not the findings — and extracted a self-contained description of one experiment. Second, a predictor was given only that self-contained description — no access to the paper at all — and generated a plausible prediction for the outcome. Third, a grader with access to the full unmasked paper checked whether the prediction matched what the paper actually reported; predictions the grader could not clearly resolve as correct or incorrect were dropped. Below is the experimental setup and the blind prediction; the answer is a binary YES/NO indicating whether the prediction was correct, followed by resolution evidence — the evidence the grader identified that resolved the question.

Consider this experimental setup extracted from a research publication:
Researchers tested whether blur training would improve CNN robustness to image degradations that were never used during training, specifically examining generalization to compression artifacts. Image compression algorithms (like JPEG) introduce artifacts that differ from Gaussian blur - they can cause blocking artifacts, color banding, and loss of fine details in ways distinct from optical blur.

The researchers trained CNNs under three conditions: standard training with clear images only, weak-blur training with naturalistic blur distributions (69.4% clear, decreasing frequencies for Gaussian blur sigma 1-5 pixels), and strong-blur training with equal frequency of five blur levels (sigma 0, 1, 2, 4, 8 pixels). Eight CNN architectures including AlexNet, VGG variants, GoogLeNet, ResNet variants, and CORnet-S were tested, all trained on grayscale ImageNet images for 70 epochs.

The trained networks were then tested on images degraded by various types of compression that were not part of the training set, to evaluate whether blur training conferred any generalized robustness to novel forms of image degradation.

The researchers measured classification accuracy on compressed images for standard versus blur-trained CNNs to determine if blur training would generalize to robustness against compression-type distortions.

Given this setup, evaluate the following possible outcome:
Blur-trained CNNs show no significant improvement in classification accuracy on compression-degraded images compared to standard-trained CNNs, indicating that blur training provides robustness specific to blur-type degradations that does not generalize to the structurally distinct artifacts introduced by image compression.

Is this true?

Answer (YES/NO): NO